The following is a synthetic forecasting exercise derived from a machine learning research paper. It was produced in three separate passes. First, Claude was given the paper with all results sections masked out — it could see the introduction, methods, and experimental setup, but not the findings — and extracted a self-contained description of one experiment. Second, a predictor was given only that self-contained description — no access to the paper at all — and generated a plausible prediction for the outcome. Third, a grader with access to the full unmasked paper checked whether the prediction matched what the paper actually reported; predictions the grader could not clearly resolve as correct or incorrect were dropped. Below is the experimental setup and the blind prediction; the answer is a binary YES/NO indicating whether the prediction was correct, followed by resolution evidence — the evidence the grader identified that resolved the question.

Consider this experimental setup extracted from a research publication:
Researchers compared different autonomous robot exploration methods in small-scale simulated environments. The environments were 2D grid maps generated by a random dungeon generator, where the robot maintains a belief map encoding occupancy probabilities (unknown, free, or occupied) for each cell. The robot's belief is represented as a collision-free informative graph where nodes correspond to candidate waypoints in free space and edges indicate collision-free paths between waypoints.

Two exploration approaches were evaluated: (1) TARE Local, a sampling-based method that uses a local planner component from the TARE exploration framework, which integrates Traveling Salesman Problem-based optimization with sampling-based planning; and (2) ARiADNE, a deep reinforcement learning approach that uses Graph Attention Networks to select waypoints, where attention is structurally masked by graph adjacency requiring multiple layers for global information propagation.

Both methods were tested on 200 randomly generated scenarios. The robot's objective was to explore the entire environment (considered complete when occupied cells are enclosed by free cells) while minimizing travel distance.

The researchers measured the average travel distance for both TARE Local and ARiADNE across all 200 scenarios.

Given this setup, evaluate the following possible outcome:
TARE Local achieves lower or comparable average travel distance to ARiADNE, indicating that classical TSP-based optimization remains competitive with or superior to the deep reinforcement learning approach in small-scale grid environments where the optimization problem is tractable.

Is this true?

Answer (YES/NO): YES